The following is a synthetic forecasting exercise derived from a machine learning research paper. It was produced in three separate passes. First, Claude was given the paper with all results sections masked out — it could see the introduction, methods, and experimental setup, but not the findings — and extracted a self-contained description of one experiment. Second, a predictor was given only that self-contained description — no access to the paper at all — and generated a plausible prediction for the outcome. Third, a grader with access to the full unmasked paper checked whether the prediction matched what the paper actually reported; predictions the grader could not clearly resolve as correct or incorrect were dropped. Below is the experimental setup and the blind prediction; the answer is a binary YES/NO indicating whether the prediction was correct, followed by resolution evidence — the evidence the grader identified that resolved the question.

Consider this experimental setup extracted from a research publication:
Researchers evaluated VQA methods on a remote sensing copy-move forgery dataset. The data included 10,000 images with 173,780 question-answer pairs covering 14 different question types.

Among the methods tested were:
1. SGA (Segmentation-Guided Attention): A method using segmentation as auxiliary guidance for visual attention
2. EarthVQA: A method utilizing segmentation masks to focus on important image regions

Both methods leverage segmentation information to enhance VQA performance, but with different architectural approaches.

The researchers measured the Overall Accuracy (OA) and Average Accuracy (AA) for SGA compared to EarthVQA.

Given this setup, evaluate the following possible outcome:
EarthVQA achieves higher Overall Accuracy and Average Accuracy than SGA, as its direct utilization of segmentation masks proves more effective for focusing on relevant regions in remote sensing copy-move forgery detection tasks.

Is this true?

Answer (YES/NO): NO